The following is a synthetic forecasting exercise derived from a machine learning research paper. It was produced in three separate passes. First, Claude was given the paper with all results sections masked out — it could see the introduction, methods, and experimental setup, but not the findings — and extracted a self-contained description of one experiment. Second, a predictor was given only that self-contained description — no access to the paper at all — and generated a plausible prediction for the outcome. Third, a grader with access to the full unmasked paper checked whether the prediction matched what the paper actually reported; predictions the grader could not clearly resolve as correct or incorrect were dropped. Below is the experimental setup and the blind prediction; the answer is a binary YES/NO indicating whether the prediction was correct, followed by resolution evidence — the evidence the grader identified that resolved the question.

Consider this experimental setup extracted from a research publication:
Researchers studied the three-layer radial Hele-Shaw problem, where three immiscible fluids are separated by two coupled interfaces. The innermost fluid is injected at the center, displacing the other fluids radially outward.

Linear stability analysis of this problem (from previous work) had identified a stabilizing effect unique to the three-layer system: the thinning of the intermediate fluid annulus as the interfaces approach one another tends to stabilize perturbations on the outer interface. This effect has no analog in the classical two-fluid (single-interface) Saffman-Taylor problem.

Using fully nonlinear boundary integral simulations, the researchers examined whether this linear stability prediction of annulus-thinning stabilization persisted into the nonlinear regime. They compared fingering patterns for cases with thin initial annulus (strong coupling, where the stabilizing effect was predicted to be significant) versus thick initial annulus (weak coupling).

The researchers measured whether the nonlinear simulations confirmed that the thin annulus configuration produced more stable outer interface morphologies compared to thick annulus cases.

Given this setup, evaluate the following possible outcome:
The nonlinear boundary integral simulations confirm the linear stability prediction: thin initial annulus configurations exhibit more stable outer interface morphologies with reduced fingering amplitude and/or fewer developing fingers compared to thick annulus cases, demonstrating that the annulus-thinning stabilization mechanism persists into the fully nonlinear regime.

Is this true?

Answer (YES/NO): NO